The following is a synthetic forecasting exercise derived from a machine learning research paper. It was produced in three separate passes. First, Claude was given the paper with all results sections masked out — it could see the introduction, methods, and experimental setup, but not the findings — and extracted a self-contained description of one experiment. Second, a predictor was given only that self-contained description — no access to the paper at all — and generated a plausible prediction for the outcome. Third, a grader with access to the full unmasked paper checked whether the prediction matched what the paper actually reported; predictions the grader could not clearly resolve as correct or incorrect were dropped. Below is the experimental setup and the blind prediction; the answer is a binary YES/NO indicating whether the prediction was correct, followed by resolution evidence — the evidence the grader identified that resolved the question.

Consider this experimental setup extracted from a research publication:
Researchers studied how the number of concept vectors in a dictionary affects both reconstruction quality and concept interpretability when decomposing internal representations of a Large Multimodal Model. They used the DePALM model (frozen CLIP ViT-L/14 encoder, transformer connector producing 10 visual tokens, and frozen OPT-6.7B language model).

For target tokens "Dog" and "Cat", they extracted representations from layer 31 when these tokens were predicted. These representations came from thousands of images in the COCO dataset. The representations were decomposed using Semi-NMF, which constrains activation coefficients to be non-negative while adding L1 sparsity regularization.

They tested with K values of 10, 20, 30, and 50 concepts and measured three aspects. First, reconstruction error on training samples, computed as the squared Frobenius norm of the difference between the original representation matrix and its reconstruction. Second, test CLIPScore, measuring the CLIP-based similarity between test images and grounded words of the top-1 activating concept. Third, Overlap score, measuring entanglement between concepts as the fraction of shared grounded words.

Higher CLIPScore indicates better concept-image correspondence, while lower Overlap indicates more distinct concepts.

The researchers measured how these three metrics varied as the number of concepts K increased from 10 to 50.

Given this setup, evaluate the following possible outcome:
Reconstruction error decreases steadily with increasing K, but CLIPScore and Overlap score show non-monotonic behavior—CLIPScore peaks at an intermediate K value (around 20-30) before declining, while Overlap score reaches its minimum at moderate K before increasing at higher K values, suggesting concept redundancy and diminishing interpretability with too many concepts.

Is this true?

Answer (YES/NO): NO